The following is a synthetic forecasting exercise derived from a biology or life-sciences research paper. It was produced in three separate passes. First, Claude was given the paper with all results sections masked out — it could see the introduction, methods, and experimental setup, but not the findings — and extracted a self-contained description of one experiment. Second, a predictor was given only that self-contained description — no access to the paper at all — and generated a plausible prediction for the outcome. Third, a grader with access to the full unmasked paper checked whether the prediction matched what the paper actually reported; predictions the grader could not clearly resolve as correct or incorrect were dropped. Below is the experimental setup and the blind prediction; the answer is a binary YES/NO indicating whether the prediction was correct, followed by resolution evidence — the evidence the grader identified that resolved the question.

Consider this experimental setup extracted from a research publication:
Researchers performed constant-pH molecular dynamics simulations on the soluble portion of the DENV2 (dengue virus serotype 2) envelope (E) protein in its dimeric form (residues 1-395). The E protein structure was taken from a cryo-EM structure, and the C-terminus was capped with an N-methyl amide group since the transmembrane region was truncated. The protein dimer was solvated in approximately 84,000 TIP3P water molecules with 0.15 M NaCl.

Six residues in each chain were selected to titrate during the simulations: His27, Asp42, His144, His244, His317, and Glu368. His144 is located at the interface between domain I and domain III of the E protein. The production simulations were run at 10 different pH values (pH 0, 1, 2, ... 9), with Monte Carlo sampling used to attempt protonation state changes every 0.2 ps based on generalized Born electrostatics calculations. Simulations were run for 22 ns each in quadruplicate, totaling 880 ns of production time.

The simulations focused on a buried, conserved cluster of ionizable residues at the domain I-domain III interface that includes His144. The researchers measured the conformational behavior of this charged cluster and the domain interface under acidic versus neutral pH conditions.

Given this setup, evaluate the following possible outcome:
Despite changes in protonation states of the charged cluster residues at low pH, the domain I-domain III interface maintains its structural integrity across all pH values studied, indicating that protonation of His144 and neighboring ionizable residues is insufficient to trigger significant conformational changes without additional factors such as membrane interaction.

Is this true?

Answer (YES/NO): NO